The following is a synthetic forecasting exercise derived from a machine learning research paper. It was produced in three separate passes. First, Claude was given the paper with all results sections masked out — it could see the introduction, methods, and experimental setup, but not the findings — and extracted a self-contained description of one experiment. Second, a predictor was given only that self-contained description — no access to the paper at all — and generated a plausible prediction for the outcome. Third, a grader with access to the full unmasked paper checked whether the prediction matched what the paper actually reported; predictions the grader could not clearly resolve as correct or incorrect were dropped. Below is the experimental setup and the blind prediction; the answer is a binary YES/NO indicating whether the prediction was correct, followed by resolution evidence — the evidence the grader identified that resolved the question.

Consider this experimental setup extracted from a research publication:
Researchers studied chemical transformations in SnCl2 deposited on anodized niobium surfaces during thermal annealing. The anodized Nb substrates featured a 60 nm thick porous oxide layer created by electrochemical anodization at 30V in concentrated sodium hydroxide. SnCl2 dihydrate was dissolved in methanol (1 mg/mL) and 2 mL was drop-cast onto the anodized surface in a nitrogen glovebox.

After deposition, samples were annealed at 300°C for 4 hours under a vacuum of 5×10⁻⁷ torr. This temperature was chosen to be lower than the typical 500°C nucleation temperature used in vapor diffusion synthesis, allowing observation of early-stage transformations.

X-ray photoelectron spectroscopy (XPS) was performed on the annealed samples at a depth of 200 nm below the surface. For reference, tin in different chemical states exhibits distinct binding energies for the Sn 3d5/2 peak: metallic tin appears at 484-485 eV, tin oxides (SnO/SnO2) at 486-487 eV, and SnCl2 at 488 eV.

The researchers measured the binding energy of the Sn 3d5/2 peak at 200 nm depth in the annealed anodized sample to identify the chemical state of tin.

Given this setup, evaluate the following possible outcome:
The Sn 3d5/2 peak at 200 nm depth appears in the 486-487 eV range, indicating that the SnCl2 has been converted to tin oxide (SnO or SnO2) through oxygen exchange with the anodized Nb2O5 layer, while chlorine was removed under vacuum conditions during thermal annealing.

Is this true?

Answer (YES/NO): YES